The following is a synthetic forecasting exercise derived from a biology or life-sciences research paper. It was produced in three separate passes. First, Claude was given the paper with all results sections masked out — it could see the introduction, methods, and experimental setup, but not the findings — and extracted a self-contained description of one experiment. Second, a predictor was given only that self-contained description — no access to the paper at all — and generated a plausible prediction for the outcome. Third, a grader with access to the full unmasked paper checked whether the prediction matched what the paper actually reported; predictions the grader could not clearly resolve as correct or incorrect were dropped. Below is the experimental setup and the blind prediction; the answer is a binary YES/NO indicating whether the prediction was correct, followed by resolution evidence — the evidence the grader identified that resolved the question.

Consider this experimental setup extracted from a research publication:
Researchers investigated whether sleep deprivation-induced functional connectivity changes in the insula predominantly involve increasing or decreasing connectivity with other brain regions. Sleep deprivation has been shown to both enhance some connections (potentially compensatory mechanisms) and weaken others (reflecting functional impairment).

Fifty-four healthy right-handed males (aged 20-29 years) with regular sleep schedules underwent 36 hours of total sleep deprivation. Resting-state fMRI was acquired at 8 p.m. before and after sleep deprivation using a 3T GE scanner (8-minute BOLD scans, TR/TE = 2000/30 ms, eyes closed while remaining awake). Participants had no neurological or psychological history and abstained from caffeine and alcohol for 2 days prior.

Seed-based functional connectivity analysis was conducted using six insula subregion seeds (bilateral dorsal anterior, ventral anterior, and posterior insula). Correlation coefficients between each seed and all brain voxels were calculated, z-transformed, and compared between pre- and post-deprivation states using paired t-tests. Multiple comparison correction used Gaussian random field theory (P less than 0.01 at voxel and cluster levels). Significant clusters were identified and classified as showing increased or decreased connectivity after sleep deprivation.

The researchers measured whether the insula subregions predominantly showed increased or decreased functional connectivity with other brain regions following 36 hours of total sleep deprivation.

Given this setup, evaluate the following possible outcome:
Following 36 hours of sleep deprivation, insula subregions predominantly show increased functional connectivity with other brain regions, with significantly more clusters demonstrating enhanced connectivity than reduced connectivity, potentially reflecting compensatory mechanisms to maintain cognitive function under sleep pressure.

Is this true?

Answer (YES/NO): NO